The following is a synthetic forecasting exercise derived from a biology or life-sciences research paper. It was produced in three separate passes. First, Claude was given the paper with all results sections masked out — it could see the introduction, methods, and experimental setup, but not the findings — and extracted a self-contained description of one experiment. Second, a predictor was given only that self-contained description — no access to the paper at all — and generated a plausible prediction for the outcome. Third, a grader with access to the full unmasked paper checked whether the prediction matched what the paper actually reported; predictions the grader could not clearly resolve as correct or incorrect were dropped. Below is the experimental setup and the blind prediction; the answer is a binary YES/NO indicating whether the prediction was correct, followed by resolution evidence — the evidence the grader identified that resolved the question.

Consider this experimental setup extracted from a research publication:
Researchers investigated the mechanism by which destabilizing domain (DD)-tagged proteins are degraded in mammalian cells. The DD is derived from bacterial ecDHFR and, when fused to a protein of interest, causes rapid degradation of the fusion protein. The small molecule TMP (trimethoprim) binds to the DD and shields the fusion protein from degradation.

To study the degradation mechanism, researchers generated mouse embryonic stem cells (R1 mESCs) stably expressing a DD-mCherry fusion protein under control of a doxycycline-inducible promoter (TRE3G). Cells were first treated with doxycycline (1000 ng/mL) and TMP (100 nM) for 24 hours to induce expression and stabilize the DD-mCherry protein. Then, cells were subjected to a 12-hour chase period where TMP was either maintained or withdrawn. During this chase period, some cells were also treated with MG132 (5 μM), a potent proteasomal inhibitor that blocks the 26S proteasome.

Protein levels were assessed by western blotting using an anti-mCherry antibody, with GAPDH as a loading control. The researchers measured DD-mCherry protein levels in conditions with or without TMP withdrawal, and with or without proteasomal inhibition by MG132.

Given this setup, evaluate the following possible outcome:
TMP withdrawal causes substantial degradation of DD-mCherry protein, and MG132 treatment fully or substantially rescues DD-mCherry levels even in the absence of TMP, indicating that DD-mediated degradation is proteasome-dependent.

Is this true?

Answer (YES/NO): YES